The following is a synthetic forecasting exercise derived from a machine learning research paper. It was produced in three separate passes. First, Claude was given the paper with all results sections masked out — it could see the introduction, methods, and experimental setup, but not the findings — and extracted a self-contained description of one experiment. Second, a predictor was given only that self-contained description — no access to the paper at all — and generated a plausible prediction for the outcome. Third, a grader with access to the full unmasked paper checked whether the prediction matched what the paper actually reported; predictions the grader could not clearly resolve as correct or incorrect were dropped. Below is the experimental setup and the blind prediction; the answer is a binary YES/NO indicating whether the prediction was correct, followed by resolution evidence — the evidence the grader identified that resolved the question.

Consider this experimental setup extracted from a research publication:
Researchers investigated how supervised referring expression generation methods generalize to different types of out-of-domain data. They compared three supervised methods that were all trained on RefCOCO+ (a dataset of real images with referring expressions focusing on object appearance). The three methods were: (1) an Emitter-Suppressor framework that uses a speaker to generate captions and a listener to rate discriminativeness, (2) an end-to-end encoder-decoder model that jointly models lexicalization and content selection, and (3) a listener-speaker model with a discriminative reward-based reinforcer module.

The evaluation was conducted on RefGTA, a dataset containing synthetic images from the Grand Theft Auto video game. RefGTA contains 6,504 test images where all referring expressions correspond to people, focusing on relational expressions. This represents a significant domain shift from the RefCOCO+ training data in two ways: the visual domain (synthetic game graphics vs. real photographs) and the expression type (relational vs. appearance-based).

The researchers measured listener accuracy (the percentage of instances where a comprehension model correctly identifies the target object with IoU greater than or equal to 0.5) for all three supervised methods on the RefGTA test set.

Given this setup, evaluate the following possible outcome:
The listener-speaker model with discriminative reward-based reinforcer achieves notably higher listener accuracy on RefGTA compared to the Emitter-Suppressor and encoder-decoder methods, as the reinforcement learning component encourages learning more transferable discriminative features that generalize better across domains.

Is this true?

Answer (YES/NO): NO